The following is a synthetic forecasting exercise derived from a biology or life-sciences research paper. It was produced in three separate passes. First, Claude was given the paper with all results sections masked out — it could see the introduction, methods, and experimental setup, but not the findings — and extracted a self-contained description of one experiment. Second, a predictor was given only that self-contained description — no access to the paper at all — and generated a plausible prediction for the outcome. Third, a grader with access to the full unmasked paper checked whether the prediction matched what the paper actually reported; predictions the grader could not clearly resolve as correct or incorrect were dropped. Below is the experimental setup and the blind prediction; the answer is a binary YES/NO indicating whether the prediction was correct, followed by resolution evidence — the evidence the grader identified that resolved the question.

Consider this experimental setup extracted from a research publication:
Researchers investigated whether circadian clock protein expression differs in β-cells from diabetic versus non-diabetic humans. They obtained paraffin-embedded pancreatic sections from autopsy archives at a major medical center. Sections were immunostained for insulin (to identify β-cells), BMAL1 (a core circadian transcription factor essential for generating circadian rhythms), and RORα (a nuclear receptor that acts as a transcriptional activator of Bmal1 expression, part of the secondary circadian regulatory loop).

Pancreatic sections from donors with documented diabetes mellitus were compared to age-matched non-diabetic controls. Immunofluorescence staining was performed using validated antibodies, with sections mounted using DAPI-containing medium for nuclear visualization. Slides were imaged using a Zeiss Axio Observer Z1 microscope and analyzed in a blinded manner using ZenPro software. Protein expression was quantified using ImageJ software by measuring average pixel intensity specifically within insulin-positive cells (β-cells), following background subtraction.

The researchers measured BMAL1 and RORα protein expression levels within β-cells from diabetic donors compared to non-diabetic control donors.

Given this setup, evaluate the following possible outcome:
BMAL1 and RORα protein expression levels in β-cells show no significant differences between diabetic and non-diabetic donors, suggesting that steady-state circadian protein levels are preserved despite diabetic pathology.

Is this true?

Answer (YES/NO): NO